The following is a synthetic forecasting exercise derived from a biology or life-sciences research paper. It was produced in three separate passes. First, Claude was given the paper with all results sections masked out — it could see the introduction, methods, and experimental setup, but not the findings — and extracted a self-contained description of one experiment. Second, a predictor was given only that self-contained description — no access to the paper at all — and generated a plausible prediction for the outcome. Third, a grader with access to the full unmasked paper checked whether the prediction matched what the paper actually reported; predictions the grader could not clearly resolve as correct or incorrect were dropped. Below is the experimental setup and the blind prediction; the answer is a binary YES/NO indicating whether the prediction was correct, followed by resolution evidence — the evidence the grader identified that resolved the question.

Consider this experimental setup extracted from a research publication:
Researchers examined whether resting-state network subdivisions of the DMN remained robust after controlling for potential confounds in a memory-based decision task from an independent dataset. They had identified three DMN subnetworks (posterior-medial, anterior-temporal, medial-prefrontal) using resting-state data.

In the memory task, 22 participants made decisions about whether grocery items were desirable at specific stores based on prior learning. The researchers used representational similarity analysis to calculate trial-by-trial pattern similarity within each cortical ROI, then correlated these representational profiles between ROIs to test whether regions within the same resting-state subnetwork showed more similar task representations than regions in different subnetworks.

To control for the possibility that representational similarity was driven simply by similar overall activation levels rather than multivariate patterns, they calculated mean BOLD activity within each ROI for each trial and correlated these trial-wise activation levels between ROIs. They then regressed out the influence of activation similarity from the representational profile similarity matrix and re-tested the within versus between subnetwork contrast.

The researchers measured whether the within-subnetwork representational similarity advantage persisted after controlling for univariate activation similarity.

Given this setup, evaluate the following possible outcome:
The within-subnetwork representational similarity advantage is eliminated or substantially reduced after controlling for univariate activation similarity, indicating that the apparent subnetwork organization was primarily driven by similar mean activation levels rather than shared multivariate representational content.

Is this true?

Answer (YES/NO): NO